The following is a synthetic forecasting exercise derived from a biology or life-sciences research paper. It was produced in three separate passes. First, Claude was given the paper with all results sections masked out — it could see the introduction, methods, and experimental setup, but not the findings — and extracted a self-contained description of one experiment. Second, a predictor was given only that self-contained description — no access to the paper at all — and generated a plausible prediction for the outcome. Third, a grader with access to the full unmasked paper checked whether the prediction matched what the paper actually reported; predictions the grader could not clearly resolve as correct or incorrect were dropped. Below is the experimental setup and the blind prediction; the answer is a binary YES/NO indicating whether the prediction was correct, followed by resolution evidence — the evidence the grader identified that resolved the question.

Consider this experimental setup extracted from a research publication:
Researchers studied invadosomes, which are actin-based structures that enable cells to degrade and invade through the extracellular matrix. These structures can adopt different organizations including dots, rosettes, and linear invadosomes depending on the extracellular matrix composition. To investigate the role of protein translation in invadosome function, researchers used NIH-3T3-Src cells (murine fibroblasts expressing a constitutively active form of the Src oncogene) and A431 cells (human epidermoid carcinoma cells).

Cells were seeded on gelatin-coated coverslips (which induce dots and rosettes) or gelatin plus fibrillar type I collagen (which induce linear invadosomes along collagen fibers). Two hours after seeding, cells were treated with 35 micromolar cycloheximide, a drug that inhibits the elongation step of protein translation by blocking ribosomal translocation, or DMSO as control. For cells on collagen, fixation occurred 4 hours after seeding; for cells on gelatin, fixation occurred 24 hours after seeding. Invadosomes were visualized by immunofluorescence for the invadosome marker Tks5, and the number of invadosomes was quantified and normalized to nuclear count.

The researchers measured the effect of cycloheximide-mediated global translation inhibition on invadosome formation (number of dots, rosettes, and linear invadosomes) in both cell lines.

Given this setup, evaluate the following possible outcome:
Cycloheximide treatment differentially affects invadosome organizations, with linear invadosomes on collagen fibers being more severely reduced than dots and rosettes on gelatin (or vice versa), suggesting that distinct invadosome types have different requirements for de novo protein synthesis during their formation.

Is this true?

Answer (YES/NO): NO